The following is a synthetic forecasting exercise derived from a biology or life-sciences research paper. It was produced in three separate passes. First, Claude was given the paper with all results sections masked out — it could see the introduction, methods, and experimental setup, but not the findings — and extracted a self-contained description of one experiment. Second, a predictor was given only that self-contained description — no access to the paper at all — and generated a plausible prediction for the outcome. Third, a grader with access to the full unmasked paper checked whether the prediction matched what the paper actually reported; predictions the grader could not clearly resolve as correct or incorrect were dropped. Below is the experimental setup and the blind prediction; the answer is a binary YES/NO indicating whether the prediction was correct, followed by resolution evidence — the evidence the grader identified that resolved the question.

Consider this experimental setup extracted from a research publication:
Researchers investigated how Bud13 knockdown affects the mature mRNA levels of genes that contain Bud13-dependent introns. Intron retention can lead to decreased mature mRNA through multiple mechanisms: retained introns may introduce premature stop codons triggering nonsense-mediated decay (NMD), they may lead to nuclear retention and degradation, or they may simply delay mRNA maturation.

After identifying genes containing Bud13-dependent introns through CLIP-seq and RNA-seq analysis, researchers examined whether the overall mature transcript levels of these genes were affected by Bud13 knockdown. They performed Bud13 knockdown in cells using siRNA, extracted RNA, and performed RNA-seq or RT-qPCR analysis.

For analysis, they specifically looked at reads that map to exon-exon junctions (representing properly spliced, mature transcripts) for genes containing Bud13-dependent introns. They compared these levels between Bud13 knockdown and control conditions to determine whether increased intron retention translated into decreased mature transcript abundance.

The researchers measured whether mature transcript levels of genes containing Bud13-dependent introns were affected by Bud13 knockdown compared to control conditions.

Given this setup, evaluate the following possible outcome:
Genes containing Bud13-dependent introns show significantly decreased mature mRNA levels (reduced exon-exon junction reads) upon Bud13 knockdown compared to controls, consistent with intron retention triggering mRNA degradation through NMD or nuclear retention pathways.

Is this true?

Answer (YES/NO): YES